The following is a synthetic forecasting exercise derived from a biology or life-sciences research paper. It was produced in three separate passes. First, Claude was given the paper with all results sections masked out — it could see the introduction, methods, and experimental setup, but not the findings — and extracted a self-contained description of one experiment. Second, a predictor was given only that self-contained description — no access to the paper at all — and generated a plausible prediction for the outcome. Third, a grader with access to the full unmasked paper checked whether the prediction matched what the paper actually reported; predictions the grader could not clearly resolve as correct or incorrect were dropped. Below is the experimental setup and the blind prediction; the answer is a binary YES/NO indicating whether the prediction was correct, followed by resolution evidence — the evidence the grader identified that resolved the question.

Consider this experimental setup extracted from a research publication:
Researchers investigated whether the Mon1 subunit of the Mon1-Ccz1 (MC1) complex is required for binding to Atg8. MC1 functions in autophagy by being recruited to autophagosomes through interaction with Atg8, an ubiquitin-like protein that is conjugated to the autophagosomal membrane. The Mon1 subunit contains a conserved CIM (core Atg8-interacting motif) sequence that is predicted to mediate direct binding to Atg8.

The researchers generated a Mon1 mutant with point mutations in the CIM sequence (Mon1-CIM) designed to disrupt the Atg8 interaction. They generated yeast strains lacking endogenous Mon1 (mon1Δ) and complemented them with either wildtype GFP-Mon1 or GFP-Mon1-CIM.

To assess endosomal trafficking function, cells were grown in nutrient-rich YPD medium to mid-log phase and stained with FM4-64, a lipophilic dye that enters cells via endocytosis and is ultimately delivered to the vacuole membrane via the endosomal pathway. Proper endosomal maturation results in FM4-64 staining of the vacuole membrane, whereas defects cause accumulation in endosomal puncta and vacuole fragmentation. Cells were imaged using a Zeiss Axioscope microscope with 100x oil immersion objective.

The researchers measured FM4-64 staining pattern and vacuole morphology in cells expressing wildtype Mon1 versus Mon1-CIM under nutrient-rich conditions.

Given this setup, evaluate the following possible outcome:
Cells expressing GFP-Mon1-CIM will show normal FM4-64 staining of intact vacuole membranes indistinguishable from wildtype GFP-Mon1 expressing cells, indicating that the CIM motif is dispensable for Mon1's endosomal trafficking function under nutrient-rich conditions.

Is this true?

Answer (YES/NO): YES